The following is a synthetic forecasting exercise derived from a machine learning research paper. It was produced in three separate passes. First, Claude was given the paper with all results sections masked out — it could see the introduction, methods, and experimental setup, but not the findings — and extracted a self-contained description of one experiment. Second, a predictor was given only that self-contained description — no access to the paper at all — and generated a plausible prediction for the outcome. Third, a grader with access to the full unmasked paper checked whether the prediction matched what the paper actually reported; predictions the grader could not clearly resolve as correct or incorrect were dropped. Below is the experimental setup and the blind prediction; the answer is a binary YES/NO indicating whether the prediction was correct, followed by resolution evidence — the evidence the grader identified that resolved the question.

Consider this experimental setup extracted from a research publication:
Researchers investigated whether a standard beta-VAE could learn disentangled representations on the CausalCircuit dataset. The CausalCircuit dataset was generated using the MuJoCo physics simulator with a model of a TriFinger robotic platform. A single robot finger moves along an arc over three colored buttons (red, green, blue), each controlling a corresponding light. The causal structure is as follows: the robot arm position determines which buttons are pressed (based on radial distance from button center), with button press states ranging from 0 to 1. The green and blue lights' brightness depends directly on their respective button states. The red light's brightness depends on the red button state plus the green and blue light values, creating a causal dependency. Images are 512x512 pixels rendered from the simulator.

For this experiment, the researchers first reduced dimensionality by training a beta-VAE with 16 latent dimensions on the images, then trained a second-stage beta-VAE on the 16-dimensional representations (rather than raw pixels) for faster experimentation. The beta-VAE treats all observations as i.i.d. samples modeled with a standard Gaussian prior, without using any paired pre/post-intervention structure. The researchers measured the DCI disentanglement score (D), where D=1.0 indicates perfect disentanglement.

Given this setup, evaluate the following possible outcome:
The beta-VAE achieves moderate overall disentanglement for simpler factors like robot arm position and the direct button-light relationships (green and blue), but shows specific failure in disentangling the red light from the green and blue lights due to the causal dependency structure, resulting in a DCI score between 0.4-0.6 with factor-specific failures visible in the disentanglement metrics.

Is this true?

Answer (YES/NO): NO